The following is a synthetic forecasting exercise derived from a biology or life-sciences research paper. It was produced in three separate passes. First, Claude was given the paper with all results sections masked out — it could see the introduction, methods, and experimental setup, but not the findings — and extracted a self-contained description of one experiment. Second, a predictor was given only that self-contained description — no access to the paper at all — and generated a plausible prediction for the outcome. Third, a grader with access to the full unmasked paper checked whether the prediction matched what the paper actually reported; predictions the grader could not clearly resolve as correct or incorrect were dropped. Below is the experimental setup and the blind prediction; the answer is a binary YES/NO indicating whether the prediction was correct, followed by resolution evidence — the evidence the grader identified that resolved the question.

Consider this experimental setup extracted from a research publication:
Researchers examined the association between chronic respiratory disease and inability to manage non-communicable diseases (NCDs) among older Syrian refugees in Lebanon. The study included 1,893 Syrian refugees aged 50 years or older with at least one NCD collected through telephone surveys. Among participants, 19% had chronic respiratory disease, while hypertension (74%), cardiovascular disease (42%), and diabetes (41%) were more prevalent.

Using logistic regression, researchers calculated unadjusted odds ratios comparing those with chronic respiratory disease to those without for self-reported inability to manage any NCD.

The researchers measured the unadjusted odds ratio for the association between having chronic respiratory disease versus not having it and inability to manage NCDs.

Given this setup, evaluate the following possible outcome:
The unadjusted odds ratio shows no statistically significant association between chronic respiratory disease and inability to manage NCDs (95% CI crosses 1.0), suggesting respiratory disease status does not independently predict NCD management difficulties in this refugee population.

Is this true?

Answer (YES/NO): NO